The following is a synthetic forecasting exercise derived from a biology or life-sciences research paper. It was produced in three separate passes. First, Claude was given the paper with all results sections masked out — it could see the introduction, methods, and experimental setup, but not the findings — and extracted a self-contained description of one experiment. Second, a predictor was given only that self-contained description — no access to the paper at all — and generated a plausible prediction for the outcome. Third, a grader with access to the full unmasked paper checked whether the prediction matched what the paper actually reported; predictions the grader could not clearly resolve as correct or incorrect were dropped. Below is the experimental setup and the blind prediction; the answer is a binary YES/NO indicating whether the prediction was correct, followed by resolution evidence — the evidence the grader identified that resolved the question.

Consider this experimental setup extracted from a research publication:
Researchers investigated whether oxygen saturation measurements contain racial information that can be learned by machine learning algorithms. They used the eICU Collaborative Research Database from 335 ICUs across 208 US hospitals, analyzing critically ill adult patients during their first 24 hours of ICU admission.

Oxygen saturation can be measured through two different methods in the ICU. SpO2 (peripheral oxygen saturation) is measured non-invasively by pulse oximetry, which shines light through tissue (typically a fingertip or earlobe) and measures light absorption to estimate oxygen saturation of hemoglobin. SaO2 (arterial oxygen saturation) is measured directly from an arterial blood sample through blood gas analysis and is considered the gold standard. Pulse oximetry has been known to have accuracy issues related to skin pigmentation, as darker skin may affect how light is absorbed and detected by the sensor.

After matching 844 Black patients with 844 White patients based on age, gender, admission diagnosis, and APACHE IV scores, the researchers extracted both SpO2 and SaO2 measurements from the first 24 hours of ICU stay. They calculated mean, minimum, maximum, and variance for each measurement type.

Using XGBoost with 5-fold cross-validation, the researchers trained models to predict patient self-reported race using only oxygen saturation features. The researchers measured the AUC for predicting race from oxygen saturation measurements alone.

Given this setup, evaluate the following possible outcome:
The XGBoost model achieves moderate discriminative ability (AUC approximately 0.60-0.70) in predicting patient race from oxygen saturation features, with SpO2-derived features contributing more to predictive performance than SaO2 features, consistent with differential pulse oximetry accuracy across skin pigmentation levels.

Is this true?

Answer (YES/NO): NO